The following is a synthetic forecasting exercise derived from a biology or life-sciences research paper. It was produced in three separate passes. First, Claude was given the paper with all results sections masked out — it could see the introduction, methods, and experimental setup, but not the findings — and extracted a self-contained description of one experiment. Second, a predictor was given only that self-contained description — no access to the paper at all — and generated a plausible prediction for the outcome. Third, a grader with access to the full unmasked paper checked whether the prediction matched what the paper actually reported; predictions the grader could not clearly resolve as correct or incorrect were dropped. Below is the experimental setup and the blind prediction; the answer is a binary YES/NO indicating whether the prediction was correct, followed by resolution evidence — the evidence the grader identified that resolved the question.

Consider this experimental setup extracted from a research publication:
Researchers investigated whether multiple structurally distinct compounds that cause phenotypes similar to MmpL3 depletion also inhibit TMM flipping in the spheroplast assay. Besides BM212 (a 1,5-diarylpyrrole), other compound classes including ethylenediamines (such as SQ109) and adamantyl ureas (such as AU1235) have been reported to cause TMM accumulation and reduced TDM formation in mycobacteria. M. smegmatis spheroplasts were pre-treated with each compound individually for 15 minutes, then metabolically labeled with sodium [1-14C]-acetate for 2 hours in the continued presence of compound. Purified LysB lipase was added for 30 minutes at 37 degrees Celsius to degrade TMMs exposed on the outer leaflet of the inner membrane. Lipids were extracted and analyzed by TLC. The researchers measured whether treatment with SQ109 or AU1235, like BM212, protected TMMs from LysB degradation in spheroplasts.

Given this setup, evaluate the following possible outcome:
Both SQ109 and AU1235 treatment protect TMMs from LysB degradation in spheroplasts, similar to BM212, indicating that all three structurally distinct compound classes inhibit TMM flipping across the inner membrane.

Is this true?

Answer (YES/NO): NO